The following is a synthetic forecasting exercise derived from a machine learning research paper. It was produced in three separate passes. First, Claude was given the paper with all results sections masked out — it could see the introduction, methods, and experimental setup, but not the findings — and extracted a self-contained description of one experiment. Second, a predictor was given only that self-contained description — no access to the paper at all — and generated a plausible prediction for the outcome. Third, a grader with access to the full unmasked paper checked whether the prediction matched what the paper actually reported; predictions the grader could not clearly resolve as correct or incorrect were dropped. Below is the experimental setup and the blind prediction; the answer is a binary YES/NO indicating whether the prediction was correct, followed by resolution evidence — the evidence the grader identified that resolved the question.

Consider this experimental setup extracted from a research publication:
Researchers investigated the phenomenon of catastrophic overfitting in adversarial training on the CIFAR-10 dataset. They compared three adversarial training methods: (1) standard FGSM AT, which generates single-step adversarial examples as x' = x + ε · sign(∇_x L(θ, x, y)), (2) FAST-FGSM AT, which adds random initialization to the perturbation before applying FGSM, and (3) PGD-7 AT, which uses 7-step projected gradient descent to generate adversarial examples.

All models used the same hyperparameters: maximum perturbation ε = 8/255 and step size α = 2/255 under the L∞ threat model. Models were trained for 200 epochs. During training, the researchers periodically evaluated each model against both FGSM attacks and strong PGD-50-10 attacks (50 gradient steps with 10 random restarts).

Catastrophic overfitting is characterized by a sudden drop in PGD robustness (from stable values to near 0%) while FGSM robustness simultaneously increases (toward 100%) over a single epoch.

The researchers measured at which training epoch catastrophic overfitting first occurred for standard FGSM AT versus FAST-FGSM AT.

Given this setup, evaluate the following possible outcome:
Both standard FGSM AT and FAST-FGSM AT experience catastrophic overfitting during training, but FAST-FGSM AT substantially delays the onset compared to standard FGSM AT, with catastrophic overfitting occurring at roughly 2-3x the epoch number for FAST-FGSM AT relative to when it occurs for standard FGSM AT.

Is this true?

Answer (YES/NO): NO